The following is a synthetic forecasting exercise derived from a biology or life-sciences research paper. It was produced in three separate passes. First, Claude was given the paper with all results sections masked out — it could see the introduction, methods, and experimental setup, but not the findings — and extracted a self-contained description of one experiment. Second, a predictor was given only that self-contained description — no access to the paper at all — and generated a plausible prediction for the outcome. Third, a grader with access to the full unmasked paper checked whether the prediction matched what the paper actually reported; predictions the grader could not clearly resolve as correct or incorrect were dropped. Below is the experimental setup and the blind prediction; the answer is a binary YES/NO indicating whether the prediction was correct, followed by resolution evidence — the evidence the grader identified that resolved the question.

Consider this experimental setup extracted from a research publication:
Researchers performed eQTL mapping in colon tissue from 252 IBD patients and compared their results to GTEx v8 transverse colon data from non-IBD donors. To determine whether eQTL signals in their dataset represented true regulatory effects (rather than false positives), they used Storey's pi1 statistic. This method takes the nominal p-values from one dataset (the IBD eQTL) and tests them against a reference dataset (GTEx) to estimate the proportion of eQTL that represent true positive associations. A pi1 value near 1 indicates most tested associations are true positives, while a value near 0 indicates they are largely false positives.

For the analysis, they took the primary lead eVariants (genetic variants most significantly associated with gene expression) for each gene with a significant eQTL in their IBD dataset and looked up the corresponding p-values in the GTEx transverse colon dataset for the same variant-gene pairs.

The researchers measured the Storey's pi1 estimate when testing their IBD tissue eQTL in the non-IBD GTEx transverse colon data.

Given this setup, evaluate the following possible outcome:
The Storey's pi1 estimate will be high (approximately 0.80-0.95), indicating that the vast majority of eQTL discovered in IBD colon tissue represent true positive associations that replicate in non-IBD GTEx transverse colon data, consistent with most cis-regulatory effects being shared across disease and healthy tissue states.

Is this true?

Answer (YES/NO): YES